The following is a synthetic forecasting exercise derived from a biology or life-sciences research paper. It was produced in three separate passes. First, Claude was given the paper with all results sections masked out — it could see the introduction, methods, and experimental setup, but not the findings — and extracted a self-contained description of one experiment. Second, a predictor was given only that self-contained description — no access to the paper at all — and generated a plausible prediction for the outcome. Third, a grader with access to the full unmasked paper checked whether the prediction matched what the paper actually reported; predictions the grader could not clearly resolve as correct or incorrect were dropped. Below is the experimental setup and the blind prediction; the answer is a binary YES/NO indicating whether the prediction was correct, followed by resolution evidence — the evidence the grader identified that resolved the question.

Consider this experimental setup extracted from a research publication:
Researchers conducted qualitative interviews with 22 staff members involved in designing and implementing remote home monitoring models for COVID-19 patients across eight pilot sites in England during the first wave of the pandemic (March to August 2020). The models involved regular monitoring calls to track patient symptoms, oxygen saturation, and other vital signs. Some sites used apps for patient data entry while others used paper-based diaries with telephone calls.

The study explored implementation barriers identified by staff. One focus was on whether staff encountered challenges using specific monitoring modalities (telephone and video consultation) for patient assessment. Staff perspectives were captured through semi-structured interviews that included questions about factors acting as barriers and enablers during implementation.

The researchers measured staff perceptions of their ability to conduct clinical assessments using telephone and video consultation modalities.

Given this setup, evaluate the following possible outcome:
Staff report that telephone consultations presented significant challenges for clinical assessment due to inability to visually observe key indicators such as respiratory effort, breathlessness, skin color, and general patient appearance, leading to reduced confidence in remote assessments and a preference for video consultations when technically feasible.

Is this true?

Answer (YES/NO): NO